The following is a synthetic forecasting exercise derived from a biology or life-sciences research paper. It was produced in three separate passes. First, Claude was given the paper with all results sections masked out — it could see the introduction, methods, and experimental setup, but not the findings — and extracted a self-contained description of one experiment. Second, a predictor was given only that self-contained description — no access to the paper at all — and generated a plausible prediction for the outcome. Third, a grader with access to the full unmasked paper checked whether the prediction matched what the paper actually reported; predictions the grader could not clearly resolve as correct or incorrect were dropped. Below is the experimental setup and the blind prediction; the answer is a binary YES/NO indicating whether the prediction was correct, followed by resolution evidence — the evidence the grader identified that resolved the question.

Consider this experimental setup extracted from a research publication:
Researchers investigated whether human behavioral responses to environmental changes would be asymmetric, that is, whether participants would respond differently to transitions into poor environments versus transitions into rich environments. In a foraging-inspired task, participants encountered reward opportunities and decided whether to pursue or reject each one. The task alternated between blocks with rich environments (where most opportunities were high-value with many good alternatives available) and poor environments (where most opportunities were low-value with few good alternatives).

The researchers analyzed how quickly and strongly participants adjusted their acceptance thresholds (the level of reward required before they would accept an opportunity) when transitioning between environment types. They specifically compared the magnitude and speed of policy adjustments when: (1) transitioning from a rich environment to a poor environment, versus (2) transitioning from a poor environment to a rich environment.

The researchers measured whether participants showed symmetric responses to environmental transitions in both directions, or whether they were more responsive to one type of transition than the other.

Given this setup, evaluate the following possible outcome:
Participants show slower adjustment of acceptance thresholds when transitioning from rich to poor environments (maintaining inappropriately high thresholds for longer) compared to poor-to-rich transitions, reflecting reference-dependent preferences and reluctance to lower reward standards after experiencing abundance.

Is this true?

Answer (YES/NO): NO